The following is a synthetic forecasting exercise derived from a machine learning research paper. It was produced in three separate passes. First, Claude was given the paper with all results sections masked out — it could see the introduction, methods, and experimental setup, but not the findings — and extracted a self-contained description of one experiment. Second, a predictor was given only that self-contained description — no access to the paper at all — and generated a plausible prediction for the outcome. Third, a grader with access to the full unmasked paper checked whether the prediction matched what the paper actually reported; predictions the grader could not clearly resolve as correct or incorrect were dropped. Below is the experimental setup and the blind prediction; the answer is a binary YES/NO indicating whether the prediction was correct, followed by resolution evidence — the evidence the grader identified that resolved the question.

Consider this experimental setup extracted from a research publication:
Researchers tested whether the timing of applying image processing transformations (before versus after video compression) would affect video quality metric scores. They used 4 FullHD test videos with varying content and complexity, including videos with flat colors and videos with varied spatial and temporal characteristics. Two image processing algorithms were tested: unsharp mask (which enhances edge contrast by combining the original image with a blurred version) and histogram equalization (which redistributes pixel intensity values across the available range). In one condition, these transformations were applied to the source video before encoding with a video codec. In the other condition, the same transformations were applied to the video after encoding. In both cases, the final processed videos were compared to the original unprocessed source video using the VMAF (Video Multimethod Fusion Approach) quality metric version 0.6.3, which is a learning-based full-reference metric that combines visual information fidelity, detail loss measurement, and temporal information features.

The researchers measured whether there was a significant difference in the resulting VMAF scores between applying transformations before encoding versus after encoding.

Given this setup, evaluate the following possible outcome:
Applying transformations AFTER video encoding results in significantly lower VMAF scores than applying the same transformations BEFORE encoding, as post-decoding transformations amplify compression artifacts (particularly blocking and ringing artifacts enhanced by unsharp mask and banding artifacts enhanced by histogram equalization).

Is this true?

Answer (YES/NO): NO